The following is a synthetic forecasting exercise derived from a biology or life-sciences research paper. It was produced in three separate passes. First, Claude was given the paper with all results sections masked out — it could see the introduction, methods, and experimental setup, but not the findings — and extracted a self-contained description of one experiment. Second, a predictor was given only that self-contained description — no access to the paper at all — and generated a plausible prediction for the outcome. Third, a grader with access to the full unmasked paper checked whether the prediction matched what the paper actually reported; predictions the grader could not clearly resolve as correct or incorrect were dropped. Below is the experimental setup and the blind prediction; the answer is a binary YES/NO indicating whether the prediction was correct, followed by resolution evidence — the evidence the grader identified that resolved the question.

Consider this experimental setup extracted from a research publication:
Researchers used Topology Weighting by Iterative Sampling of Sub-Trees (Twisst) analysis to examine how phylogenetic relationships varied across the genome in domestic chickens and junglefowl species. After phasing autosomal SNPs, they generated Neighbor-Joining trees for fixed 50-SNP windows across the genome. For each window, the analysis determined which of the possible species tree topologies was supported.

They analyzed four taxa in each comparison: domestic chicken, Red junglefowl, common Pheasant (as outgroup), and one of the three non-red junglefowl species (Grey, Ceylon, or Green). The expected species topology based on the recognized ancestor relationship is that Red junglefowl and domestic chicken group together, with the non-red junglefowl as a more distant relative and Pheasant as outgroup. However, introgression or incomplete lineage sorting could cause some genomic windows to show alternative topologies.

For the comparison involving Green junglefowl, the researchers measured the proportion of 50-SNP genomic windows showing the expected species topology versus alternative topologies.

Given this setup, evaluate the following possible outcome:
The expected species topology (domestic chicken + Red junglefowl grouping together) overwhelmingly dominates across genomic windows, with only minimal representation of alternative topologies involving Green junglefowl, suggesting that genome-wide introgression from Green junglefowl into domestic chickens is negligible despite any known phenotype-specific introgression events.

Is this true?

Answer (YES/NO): NO